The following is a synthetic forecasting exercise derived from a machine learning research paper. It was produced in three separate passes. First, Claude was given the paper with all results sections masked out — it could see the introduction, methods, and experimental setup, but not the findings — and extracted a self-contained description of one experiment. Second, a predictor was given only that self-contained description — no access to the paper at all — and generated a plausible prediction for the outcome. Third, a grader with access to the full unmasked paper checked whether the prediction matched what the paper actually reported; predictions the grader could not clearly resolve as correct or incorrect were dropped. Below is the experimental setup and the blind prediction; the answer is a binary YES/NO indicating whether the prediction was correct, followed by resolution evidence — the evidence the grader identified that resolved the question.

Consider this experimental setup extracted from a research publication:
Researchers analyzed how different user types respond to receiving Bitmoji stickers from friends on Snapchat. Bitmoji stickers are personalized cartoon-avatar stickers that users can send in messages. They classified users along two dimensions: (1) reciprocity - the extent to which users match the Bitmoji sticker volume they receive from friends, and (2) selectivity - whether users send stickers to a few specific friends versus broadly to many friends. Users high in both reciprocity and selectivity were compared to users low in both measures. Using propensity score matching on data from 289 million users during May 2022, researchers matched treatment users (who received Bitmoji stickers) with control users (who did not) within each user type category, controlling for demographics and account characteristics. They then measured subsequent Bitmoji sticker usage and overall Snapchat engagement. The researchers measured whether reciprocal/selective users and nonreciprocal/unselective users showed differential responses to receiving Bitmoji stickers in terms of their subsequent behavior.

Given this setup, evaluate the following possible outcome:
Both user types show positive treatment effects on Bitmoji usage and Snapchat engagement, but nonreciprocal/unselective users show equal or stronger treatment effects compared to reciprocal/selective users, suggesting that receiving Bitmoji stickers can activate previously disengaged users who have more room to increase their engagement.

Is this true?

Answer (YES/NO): NO